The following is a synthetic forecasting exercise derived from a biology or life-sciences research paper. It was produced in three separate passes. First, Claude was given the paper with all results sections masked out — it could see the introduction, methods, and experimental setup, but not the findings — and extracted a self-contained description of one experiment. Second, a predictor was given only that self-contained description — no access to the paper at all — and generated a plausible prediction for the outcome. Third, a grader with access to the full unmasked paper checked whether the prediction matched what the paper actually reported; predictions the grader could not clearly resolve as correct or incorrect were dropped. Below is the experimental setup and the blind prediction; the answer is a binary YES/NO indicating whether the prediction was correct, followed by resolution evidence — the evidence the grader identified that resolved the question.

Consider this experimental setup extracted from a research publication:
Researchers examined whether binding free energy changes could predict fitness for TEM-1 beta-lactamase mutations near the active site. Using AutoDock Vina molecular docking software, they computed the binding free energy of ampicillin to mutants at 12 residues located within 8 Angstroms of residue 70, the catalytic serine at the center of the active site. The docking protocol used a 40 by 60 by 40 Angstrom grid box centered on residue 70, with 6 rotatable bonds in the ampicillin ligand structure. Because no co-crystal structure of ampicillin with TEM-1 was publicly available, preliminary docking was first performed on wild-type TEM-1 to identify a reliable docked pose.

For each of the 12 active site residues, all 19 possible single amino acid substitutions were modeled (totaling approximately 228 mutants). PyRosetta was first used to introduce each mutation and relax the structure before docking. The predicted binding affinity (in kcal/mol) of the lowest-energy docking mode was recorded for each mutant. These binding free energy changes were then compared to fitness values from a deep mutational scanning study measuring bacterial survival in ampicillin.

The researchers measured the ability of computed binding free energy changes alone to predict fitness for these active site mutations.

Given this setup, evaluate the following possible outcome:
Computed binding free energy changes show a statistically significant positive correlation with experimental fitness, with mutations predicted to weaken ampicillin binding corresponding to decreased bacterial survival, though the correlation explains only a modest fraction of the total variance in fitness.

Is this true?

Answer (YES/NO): YES